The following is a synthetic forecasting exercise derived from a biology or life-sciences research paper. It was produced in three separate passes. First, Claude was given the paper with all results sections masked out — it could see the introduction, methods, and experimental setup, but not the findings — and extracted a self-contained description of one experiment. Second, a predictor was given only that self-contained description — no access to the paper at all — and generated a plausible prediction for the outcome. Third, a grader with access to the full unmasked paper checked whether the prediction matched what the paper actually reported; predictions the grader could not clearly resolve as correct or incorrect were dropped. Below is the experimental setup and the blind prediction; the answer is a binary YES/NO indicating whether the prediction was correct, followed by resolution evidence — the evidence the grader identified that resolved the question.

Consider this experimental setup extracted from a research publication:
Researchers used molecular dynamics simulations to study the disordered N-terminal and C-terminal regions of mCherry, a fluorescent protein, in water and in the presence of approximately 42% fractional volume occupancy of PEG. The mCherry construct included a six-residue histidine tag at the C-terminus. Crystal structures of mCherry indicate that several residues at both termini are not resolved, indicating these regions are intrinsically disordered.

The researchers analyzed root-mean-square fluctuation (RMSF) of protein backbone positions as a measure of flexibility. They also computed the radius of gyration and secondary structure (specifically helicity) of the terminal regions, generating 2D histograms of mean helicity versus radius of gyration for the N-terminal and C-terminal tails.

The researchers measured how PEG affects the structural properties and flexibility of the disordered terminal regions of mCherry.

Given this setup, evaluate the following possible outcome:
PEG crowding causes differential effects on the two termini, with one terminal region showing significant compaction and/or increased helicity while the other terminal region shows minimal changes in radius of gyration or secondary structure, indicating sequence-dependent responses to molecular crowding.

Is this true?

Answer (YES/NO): NO